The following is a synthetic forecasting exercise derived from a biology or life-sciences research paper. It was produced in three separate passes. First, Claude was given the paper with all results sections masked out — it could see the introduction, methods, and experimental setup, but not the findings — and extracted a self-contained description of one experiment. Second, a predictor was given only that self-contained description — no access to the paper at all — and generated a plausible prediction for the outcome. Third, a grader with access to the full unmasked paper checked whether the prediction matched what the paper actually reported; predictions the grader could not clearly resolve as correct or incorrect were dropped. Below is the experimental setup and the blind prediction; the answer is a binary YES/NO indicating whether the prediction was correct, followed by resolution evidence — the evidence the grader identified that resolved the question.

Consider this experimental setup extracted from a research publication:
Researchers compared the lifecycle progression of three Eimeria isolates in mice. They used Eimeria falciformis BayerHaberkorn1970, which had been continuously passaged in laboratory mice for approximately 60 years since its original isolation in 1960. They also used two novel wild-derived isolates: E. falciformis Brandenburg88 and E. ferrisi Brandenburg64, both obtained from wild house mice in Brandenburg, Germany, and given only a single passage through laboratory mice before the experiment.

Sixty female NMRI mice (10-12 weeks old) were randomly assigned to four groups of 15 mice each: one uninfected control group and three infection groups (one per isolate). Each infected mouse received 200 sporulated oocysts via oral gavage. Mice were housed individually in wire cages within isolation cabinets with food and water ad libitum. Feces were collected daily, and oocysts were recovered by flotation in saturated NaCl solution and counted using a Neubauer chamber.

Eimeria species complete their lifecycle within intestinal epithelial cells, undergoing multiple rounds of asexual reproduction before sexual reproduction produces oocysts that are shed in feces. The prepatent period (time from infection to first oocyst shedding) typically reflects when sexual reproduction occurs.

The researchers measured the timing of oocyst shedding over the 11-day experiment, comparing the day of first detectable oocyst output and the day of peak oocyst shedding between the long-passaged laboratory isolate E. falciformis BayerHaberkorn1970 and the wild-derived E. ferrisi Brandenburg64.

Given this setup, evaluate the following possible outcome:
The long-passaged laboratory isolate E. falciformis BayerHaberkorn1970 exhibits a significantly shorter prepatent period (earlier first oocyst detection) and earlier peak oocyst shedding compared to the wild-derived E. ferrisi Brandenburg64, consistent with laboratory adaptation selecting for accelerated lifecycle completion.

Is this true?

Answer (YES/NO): NO